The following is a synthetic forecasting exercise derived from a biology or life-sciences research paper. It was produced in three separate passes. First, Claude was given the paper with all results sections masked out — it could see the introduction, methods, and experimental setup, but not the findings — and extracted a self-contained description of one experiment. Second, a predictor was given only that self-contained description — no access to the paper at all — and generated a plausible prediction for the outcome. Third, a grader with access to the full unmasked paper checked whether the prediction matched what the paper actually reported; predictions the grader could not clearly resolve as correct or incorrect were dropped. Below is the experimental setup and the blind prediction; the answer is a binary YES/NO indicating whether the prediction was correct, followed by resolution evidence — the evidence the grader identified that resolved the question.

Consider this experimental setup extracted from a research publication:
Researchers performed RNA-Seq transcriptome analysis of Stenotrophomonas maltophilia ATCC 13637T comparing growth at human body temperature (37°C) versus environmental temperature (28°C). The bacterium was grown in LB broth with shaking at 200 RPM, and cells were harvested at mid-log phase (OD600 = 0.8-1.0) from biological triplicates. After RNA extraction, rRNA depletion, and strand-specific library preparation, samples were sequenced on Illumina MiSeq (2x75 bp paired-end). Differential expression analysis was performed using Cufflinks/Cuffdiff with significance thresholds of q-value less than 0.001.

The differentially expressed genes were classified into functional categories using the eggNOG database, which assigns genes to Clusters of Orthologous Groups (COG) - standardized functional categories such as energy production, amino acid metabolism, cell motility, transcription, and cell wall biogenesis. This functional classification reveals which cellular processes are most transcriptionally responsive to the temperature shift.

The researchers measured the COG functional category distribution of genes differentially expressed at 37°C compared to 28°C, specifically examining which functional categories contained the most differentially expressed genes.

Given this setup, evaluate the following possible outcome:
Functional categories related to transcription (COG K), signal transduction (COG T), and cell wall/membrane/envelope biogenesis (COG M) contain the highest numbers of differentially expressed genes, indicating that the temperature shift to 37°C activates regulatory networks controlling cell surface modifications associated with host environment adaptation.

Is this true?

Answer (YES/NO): NO